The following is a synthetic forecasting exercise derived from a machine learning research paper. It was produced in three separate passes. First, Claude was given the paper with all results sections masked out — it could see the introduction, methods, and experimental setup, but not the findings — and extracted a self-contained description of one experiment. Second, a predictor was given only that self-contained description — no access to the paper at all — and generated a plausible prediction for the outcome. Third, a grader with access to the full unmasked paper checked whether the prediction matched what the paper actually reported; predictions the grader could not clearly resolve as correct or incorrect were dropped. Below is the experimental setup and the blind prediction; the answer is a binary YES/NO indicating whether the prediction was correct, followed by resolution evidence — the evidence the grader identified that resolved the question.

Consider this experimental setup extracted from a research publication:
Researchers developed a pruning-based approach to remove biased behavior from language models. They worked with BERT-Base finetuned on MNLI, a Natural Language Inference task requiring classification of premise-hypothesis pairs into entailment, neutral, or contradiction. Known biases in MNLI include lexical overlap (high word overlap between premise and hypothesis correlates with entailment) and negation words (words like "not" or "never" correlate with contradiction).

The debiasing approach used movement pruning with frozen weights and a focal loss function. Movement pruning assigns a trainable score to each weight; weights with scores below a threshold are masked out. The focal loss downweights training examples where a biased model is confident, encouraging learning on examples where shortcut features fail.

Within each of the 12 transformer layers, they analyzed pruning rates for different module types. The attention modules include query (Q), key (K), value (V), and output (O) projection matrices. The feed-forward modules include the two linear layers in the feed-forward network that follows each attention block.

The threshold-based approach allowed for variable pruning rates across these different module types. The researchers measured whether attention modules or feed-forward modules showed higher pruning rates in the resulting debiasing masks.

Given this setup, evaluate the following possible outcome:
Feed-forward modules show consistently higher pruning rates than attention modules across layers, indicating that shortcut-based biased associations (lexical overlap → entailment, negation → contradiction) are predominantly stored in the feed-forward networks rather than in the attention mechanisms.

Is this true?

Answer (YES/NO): NO